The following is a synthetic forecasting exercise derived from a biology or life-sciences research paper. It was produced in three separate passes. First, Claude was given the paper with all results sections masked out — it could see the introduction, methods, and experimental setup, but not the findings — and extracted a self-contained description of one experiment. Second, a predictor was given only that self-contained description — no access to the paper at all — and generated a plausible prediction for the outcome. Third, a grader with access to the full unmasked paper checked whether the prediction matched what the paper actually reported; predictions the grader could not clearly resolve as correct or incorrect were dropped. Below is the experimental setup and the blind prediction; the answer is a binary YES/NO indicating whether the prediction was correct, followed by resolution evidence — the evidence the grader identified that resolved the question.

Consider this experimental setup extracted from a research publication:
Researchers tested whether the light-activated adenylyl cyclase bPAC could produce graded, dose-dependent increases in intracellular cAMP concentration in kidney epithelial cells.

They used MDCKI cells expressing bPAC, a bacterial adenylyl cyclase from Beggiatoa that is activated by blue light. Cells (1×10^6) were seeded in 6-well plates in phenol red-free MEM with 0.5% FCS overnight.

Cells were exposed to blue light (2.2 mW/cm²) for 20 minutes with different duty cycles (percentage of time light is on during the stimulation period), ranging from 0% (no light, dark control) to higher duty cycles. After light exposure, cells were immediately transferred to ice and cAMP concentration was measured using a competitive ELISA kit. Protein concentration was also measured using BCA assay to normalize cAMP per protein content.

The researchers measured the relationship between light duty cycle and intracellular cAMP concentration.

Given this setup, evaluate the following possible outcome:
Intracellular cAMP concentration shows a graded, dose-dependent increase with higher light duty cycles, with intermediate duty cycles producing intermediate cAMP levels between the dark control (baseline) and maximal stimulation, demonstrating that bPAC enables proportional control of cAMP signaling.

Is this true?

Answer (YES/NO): YES